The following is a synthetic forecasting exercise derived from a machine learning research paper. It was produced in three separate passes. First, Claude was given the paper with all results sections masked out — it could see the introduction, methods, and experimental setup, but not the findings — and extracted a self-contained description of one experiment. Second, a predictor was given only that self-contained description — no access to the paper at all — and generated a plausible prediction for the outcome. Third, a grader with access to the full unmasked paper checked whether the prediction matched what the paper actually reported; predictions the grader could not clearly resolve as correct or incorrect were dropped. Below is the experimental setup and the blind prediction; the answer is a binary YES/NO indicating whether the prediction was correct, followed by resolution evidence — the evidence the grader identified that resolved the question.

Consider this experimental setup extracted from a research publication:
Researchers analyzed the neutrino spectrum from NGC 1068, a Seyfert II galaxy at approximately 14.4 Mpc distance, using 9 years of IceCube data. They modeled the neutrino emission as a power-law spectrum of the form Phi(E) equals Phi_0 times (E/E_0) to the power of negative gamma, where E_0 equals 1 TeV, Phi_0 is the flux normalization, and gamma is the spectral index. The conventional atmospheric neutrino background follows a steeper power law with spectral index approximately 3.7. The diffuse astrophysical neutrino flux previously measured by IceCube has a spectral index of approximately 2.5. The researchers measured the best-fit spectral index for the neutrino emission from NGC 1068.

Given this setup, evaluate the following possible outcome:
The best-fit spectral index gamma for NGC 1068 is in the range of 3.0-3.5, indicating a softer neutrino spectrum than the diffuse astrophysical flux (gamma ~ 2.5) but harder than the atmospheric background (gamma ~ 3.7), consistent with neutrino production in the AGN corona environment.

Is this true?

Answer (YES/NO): YES